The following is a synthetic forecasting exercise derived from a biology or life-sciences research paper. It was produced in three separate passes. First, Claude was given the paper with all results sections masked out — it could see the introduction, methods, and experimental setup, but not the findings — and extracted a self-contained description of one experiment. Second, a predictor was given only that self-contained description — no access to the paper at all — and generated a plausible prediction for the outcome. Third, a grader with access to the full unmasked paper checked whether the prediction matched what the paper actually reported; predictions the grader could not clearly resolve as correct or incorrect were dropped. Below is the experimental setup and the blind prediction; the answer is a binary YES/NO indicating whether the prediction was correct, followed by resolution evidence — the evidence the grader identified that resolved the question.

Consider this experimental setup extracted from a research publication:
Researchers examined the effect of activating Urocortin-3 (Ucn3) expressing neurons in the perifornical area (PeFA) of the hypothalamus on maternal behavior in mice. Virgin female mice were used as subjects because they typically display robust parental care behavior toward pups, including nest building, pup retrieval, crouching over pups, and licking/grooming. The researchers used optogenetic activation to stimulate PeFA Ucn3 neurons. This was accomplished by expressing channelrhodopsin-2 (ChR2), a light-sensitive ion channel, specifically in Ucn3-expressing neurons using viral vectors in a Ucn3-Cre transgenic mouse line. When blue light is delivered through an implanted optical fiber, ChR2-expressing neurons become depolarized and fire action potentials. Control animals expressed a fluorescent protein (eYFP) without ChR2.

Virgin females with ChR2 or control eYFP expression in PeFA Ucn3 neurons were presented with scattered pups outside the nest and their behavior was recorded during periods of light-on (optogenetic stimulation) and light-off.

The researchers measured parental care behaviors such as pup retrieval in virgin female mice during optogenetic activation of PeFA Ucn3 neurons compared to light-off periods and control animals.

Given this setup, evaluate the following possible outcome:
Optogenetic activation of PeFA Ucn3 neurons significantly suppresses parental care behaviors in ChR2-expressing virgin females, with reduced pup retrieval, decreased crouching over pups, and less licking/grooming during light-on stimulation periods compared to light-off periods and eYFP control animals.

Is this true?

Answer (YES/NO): NO